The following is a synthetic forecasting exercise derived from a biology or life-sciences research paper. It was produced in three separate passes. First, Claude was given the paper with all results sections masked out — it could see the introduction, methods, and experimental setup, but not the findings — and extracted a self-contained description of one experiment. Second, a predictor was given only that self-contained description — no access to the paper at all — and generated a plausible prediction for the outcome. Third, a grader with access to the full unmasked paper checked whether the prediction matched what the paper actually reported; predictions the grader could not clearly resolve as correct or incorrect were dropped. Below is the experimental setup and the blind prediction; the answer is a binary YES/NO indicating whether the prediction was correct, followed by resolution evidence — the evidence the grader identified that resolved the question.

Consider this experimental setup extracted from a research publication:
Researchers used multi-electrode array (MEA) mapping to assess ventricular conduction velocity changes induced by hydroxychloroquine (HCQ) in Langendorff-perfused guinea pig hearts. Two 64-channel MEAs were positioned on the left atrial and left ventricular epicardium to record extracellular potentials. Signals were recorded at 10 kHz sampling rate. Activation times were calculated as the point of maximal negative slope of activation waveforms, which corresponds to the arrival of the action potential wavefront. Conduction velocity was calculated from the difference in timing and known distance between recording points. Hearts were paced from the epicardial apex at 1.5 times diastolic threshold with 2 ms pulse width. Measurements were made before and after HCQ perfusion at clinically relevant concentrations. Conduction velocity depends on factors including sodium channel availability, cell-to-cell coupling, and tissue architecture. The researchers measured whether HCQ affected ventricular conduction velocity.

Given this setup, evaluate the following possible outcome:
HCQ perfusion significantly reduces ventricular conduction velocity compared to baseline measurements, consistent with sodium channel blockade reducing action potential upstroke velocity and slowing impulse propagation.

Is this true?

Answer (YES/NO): YES